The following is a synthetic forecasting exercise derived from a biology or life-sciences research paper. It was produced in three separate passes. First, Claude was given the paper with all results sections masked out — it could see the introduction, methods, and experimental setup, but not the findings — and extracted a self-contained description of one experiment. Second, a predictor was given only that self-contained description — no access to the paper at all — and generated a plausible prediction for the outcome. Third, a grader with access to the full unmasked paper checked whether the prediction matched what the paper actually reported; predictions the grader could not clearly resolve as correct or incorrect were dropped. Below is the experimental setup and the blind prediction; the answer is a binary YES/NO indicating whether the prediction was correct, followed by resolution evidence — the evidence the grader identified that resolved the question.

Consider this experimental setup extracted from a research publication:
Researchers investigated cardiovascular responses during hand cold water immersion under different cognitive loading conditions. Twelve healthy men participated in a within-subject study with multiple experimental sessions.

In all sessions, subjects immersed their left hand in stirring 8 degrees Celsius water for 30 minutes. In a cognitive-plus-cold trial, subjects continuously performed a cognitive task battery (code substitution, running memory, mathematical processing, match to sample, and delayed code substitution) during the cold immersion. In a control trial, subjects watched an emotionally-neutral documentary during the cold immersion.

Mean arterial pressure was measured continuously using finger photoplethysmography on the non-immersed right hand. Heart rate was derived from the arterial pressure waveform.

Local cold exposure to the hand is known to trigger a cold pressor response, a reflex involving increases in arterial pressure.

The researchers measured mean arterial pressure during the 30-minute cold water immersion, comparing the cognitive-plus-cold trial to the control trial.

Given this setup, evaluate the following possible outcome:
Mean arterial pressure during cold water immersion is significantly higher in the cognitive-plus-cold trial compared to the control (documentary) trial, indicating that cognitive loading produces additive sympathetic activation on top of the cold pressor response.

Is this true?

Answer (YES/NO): YES